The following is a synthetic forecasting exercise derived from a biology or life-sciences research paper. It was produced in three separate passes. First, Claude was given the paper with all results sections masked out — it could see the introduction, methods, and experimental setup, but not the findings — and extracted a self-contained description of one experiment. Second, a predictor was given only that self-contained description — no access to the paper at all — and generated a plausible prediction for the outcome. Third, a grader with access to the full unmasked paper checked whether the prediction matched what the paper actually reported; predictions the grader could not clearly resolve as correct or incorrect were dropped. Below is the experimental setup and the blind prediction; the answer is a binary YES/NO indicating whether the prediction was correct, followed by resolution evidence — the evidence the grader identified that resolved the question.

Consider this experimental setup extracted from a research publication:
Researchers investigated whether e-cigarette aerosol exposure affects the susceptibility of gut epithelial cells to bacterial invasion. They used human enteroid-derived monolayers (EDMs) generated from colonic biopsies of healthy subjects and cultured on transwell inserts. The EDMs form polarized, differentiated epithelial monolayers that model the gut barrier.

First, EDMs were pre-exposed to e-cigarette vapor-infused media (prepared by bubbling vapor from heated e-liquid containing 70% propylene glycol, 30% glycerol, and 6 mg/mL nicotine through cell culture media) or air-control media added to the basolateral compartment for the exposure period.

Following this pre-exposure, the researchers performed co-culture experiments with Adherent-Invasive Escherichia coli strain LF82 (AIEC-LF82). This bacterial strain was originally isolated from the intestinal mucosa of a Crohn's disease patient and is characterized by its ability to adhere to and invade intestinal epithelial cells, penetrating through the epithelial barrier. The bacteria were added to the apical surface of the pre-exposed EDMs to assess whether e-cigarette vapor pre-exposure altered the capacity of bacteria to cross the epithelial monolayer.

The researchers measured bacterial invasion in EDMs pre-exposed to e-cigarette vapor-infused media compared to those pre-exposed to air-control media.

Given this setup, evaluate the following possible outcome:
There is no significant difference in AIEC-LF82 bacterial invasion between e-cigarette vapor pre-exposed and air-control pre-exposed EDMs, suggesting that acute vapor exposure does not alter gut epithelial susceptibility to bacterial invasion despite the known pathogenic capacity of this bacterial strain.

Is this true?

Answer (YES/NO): YES